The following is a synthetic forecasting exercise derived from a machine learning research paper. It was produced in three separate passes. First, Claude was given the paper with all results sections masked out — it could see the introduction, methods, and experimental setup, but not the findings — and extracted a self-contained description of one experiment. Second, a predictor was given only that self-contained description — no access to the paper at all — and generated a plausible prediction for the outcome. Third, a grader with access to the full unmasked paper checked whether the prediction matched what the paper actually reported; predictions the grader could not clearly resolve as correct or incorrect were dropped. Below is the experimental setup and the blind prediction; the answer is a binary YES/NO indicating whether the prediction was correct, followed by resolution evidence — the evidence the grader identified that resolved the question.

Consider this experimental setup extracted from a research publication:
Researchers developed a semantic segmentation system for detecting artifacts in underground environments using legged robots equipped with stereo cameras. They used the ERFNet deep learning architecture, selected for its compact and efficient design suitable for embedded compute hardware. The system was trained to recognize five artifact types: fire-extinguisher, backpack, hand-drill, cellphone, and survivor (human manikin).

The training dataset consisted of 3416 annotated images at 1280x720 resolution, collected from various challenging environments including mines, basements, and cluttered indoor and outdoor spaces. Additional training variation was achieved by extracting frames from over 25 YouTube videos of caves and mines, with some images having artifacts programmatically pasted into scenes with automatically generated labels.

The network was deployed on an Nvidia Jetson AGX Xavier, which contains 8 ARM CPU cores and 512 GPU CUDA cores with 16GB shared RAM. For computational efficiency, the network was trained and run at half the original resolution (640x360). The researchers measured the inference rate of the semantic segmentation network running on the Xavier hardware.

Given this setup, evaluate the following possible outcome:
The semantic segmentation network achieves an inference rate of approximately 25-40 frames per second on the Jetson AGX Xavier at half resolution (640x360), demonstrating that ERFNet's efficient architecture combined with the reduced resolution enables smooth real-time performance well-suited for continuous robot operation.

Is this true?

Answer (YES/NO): NO